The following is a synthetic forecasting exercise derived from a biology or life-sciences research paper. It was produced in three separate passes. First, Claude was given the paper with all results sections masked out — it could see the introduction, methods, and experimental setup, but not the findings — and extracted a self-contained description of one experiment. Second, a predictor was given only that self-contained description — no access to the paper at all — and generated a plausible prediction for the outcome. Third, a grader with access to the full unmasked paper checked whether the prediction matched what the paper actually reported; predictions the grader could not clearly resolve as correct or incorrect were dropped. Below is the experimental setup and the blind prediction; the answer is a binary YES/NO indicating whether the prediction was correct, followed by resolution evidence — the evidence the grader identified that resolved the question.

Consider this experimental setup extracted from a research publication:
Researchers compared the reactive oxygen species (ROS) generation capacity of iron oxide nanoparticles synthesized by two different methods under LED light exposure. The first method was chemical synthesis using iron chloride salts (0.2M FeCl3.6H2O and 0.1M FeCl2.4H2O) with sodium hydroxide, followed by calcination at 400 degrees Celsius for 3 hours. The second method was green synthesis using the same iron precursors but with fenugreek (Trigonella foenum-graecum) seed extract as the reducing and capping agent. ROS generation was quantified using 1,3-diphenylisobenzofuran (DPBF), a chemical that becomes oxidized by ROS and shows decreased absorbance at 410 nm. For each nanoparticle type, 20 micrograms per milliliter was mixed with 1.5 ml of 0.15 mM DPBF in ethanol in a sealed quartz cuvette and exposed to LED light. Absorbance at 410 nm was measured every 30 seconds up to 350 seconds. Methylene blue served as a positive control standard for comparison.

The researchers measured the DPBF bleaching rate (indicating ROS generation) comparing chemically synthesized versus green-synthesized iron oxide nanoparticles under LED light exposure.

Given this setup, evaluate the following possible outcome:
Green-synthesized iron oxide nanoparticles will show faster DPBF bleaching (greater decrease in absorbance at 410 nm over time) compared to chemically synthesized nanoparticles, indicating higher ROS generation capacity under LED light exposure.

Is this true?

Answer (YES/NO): YES